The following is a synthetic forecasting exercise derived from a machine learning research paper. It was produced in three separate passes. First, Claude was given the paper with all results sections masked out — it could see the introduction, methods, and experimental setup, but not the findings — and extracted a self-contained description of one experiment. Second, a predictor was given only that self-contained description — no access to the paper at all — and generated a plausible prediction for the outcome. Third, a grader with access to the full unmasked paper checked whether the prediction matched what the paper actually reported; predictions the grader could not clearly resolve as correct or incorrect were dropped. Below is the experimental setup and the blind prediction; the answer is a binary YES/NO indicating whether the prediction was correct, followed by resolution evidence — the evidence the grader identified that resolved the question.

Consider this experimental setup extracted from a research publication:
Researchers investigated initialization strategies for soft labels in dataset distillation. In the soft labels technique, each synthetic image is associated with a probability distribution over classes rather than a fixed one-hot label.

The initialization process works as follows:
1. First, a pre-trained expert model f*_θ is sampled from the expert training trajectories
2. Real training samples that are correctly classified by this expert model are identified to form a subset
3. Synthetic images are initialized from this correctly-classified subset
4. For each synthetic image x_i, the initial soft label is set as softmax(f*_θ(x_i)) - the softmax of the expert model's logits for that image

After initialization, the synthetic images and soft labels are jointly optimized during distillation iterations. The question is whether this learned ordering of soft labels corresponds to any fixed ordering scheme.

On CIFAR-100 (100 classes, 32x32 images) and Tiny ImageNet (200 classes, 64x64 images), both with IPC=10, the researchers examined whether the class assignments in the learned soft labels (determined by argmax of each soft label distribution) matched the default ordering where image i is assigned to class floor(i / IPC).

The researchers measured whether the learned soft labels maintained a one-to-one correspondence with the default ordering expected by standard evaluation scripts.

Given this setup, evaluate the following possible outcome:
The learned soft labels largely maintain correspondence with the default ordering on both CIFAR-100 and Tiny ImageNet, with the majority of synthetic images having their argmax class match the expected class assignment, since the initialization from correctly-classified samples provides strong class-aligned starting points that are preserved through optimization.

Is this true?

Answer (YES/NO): NO